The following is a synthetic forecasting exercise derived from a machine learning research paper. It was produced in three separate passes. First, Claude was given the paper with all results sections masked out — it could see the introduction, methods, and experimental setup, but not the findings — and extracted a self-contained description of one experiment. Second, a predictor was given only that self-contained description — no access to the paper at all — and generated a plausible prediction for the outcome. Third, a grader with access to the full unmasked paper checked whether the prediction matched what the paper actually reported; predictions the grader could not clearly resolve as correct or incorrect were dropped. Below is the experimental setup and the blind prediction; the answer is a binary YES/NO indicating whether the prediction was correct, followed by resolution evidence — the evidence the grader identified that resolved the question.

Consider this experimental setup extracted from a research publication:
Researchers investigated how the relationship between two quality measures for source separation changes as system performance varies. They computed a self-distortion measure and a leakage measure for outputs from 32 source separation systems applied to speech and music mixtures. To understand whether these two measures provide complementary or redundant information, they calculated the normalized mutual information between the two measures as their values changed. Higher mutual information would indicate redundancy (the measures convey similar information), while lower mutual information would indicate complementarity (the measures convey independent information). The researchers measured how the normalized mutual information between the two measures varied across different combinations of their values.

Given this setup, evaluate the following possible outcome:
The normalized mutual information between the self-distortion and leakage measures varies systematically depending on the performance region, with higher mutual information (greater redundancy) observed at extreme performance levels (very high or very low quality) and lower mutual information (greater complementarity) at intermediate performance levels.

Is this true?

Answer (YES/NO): NO